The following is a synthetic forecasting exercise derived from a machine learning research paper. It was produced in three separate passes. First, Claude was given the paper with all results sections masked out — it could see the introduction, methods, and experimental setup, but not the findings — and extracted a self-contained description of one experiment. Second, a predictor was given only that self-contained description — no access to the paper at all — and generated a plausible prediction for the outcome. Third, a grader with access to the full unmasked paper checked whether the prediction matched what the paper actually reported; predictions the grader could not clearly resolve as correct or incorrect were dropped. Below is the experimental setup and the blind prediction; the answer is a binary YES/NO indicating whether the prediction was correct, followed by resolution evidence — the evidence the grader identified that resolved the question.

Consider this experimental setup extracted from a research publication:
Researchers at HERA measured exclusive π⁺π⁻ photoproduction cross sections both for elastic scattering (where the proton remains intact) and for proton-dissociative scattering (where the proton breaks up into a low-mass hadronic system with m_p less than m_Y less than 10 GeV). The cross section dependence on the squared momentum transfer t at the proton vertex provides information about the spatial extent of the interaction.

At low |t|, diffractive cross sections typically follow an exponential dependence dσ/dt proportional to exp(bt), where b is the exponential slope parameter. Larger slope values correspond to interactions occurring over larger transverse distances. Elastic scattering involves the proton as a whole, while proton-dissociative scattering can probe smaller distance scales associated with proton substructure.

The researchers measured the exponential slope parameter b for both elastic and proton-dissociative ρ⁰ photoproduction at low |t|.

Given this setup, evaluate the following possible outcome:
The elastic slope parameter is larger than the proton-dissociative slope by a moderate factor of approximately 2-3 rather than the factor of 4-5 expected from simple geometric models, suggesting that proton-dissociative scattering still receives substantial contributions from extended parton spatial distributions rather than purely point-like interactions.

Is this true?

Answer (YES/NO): YES